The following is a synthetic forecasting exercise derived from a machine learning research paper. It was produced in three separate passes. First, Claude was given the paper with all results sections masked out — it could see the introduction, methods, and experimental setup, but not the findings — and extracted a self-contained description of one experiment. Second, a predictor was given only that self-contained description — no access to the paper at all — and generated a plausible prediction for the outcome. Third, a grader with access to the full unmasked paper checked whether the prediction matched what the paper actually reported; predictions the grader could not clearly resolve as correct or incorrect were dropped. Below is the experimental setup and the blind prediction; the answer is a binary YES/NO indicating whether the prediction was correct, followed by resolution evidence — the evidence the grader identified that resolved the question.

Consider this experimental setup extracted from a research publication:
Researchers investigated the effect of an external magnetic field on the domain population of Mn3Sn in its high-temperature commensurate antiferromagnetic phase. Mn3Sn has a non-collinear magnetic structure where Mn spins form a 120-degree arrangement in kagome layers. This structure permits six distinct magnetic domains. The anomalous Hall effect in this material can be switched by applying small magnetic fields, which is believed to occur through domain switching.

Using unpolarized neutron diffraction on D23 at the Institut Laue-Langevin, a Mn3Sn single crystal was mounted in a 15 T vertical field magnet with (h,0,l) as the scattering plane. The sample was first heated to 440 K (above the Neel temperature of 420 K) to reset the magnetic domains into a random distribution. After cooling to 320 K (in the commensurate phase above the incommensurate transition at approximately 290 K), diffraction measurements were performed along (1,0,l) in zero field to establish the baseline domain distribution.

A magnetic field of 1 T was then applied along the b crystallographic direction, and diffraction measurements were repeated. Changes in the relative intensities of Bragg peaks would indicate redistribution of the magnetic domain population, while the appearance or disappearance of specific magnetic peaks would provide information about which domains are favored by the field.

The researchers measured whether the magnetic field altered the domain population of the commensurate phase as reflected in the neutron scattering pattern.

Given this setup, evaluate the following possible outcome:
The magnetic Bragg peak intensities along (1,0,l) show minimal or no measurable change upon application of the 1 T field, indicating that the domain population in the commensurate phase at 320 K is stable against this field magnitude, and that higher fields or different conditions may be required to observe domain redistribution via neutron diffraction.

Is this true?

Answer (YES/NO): NO